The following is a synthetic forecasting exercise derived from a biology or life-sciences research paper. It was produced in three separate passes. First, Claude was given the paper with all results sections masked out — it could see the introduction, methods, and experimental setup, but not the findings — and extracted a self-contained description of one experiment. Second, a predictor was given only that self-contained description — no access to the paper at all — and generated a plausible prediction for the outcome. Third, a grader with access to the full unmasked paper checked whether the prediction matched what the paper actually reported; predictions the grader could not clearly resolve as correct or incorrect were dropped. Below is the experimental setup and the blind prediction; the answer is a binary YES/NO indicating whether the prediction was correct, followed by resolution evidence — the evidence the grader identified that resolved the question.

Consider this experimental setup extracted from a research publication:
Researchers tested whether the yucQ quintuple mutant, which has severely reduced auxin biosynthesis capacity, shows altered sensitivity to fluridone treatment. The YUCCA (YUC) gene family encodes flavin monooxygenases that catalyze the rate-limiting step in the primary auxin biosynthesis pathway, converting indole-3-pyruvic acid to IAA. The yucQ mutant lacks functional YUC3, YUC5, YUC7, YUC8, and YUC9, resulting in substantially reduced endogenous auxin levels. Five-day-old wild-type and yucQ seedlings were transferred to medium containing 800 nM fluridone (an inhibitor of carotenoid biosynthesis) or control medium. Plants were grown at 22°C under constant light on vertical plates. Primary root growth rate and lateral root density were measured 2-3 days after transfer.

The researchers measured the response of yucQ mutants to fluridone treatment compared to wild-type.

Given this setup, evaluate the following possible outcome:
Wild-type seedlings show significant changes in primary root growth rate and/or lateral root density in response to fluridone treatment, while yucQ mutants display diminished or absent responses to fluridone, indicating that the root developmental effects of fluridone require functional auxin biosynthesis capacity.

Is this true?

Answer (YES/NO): NO